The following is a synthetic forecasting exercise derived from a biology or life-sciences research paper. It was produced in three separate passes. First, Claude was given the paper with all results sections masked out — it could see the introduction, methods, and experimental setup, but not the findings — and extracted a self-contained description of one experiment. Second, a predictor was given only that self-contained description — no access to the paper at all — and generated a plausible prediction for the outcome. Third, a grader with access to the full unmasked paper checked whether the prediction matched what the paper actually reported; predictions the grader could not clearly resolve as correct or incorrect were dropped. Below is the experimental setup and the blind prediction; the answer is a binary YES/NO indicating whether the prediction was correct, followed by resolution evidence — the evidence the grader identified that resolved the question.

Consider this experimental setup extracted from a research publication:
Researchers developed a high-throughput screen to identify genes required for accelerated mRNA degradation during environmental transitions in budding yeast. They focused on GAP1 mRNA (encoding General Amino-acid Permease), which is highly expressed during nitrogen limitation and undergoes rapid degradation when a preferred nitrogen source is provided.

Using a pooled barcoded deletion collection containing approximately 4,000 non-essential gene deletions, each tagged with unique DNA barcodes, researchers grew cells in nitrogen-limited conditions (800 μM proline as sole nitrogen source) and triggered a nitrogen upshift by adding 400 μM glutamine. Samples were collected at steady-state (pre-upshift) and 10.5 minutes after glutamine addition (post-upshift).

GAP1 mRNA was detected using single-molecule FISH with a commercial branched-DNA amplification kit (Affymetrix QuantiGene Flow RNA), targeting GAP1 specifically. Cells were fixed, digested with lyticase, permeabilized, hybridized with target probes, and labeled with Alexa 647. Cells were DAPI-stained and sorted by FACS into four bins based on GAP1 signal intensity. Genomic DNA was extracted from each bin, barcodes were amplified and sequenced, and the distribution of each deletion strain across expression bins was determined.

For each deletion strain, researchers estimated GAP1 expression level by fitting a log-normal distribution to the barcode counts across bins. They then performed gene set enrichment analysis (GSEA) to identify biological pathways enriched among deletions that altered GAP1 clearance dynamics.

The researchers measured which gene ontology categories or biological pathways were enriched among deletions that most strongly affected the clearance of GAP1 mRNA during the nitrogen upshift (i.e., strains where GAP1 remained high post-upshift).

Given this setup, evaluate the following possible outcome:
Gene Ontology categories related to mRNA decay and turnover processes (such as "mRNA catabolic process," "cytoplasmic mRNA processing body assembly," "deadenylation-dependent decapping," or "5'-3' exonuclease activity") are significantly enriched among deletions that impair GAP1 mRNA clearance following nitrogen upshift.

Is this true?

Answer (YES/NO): YES